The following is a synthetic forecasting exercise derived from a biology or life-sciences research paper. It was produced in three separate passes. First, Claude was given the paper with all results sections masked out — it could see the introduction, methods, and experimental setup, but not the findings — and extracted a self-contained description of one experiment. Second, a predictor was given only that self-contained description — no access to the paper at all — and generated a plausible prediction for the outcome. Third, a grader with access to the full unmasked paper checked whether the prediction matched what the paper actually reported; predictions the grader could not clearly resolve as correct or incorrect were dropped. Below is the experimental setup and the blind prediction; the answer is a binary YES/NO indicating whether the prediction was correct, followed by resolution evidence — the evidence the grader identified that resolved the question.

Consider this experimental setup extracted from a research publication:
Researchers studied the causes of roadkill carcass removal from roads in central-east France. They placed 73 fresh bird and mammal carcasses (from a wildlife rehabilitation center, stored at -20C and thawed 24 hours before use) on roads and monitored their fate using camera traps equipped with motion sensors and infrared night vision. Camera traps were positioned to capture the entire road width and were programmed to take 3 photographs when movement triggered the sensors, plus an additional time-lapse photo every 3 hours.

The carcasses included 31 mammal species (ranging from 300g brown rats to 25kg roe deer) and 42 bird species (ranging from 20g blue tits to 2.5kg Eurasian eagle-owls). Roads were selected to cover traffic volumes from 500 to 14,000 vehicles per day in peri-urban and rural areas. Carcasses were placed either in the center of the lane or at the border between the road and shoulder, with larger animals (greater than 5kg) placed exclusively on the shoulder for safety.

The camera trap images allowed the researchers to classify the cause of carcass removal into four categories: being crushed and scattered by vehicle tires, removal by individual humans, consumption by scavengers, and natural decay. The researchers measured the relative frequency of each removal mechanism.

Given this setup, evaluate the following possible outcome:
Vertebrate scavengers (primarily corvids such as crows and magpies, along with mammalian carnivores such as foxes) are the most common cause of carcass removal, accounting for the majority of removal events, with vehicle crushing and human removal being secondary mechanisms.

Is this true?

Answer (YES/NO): NO